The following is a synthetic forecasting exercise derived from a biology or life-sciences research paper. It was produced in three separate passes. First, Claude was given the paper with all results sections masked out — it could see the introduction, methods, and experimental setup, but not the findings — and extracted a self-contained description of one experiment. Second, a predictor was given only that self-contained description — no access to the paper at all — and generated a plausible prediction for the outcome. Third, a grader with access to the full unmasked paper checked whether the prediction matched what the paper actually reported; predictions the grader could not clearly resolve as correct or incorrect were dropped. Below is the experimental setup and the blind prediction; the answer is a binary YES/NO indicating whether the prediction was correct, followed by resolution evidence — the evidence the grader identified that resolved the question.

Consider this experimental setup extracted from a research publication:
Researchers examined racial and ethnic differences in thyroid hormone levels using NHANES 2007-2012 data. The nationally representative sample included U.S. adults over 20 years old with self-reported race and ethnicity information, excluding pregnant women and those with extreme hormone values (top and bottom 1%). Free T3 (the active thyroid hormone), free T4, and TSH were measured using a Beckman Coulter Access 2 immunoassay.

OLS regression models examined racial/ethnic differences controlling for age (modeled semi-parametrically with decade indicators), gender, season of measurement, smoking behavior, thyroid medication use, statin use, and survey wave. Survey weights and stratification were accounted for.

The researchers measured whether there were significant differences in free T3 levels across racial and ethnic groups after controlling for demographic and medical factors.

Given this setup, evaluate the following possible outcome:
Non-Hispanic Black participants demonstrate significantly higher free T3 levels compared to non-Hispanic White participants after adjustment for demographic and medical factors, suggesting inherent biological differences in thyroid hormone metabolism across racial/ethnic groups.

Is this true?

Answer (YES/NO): NO